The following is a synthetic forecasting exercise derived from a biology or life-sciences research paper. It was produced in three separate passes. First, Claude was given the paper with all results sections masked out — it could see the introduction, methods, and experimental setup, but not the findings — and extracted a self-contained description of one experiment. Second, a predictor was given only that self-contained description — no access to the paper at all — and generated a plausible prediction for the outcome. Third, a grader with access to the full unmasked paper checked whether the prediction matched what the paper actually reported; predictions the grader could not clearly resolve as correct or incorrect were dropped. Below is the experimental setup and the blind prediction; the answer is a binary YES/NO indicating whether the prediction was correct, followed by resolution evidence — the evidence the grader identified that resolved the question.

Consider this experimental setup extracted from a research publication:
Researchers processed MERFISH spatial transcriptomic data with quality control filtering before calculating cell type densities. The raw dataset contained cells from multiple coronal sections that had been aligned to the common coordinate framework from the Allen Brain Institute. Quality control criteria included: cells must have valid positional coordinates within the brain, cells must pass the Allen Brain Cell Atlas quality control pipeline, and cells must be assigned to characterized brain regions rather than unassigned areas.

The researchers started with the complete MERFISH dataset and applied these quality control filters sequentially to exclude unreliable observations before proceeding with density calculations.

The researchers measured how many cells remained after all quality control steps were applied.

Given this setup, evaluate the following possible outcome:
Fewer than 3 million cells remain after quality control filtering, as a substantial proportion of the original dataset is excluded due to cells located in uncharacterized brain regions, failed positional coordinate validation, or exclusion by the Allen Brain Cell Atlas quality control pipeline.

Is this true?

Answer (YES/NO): NO